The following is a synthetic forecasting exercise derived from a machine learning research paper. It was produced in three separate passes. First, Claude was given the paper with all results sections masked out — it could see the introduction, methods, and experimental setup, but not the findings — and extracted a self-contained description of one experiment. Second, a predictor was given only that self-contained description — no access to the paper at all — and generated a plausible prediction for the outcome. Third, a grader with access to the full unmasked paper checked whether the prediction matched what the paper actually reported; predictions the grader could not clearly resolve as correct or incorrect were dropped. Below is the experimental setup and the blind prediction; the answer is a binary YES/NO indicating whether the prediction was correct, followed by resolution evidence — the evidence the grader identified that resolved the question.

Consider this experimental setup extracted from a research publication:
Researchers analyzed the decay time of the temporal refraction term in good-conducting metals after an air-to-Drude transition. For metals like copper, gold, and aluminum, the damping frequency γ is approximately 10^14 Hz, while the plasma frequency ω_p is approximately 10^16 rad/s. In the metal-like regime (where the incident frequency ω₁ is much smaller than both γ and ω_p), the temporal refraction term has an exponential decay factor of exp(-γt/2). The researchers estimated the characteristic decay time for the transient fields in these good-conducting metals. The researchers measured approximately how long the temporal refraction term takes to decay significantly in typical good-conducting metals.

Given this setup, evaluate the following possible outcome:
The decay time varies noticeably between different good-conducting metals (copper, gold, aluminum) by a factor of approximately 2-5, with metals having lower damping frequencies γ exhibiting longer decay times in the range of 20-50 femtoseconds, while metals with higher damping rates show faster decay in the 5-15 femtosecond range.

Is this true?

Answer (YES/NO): NO